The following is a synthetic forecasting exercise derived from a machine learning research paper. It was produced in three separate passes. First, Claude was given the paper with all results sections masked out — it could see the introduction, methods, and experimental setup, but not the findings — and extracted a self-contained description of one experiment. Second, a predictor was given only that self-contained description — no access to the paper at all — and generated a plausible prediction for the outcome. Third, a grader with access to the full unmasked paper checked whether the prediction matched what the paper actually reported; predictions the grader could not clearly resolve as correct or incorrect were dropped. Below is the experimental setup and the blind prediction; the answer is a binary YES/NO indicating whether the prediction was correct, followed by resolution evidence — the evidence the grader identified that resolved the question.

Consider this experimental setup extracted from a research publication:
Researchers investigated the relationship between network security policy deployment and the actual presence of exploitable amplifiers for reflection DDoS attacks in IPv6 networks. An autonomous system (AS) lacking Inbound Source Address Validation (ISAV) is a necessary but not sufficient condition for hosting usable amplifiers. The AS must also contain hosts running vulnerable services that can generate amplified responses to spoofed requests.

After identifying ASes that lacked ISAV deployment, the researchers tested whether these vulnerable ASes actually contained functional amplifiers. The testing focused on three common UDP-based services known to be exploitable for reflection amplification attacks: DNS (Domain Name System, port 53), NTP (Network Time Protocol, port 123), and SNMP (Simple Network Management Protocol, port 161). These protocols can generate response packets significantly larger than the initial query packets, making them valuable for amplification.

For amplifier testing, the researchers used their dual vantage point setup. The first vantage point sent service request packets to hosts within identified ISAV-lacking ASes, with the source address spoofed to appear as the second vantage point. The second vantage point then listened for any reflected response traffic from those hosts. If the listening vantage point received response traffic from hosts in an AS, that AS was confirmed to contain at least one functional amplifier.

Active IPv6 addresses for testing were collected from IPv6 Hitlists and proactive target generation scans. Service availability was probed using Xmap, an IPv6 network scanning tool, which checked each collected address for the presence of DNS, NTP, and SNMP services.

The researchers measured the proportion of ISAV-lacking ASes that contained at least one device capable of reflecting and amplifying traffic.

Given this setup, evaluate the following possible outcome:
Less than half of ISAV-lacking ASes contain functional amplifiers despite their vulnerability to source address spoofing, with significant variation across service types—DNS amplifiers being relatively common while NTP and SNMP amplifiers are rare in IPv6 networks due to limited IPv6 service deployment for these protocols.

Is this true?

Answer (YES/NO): NO